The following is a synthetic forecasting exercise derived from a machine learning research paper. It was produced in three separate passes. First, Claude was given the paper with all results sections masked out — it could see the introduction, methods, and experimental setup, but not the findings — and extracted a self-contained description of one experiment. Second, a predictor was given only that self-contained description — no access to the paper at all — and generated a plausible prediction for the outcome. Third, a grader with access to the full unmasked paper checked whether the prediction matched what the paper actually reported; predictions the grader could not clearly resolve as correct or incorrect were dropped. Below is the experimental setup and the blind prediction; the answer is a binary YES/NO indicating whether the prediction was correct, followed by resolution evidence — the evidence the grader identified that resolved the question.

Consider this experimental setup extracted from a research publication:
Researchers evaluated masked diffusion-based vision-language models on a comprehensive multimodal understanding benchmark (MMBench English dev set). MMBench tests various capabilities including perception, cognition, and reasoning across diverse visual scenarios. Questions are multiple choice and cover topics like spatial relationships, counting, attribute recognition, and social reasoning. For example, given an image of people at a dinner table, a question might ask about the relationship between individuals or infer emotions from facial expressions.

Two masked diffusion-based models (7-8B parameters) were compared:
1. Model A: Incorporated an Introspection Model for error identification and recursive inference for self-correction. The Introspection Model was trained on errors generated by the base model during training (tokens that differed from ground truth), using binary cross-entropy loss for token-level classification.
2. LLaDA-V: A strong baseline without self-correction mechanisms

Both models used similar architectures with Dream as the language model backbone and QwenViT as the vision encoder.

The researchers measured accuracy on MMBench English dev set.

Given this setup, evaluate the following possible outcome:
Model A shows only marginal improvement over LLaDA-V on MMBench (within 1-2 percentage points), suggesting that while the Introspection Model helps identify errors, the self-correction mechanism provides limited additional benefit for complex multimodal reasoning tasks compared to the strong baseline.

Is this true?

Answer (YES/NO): NO